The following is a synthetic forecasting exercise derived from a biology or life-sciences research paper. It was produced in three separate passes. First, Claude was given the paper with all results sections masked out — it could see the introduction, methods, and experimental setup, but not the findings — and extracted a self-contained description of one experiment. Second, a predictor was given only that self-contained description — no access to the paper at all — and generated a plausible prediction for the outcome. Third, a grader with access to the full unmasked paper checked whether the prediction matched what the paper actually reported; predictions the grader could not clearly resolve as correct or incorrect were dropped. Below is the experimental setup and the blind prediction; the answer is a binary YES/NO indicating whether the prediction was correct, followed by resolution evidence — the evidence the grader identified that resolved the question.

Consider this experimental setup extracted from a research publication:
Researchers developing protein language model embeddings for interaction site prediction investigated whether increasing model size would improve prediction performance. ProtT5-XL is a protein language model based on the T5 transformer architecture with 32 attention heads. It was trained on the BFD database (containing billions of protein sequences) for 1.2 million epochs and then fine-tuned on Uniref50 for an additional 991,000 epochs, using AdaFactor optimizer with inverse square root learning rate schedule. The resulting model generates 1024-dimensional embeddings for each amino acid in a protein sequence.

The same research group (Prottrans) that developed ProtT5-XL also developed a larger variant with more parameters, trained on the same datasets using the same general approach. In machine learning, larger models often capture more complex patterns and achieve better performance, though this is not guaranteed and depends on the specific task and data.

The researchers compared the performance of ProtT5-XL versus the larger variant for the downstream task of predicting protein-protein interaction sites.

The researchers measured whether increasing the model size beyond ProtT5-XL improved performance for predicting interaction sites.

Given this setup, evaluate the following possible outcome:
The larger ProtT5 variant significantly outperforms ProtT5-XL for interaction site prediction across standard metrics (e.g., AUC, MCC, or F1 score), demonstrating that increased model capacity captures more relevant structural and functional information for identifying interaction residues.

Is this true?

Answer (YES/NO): NO